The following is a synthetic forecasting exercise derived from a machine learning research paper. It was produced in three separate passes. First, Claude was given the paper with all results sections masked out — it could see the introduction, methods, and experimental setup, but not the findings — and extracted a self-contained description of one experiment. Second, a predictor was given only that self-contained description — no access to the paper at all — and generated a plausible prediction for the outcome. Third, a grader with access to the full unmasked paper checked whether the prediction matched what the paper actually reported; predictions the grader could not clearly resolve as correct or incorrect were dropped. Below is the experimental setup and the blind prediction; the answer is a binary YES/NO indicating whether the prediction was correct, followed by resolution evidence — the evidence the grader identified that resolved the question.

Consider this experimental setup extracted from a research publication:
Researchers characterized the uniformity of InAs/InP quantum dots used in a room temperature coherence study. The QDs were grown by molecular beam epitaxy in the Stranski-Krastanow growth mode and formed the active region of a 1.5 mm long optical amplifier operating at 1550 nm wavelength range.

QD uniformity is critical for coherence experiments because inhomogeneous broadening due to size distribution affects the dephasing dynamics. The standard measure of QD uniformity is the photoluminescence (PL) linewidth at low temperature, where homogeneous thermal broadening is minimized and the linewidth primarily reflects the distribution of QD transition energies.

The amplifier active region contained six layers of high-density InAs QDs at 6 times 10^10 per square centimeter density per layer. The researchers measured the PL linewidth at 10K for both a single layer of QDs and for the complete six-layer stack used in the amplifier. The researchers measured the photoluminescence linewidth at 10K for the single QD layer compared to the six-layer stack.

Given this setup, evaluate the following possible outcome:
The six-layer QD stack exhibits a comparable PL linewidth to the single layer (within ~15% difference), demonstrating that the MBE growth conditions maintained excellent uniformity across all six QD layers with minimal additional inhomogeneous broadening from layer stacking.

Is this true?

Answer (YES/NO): NO